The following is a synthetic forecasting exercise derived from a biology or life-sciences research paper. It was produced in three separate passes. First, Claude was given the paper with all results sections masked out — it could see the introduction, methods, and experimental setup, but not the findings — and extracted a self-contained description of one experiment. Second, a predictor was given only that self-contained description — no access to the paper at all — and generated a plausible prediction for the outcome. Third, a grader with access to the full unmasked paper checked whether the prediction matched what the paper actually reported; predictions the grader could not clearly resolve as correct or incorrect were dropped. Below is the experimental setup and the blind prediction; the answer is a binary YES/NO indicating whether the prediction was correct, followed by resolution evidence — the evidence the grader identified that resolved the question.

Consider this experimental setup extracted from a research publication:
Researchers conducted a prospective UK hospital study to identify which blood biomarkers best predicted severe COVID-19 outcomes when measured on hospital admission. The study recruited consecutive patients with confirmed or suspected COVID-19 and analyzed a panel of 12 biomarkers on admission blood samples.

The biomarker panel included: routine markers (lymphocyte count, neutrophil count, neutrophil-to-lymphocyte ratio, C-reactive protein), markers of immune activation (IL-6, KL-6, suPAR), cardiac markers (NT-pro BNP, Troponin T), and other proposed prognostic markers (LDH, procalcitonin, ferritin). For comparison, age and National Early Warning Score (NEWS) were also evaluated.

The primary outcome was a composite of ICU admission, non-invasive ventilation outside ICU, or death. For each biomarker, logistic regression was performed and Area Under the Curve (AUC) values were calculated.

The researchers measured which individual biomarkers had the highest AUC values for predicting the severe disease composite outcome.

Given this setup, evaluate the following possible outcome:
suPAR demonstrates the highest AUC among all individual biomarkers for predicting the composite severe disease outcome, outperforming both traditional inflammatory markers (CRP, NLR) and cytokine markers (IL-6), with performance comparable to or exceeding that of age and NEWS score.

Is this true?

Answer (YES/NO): NO